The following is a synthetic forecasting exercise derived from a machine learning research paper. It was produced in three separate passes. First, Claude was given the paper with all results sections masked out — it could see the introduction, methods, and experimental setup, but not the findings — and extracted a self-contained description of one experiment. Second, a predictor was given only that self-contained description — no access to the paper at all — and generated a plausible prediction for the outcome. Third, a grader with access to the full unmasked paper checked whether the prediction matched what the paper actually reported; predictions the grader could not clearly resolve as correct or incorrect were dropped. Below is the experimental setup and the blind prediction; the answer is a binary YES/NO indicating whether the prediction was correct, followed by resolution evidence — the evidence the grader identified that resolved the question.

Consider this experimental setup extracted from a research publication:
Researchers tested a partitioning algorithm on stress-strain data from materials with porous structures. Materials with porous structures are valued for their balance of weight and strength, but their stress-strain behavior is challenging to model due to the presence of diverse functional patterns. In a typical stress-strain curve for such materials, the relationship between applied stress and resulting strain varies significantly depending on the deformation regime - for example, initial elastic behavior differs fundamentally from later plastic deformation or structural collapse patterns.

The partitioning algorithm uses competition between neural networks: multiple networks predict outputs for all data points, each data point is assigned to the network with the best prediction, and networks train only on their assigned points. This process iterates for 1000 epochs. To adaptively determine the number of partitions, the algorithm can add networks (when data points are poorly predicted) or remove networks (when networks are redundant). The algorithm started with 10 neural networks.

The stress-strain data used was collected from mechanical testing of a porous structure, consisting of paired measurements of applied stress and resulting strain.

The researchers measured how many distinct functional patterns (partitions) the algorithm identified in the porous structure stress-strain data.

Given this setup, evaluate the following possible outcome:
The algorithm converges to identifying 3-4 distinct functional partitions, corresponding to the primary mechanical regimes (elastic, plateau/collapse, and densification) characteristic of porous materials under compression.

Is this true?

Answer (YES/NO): NO